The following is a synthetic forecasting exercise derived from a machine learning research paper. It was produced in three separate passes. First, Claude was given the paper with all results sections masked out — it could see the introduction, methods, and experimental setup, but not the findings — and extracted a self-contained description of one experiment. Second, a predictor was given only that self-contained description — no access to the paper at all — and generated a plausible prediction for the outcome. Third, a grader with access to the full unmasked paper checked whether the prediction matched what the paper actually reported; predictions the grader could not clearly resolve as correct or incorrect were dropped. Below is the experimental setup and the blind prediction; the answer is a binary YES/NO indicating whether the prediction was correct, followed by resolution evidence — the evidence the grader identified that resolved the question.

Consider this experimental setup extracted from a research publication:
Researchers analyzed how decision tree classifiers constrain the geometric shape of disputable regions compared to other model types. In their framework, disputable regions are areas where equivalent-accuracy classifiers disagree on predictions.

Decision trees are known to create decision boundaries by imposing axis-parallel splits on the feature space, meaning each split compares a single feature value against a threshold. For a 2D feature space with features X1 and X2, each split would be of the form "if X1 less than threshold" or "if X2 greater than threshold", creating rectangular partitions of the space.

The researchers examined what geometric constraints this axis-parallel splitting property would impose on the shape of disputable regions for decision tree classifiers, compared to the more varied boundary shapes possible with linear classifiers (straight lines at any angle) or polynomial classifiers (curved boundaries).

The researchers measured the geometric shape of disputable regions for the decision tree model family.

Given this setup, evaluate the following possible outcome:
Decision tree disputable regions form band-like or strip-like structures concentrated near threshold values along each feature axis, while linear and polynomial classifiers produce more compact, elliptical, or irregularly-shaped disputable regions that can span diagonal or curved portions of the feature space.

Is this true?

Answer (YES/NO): NO